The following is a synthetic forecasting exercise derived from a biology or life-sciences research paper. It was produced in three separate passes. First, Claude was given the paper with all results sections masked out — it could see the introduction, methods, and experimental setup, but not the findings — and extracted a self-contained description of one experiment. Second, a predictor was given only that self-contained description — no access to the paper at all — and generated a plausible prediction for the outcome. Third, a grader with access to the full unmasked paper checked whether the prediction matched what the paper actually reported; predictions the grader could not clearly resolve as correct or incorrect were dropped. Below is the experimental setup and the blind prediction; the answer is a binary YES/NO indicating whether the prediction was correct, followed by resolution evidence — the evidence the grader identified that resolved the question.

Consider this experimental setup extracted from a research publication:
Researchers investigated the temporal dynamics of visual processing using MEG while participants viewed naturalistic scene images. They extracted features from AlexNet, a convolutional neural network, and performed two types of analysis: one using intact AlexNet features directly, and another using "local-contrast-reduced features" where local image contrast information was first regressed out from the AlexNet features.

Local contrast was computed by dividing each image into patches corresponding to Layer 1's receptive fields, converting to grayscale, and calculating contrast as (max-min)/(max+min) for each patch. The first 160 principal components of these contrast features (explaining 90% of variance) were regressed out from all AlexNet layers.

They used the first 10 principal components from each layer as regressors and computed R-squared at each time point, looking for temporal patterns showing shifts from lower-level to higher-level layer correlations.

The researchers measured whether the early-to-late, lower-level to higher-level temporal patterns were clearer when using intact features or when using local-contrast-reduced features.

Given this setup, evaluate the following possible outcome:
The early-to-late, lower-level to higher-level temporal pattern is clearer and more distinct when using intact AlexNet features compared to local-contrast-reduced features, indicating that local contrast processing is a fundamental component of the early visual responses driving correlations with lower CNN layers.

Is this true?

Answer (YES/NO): NO